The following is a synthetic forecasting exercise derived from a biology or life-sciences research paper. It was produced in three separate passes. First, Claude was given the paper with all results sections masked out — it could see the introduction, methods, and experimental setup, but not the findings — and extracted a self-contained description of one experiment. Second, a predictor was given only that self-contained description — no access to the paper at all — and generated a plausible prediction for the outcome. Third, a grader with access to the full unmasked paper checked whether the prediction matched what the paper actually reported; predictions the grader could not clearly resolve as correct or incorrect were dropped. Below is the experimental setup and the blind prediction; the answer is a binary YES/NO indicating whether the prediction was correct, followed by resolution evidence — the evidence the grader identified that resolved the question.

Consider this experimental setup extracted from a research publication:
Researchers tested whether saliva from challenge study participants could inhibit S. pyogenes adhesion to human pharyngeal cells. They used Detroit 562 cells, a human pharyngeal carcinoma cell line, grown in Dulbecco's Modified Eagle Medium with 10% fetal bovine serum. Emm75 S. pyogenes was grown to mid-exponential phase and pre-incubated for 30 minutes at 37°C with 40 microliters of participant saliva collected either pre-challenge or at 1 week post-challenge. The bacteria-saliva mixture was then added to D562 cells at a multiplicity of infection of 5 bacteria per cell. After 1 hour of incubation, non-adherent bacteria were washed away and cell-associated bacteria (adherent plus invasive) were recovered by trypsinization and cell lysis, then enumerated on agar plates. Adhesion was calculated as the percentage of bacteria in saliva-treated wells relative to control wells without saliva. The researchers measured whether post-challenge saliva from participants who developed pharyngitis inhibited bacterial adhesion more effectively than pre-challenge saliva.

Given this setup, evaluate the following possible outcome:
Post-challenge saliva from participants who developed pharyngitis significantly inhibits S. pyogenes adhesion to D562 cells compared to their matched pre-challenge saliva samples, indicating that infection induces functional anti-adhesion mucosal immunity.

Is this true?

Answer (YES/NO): NO